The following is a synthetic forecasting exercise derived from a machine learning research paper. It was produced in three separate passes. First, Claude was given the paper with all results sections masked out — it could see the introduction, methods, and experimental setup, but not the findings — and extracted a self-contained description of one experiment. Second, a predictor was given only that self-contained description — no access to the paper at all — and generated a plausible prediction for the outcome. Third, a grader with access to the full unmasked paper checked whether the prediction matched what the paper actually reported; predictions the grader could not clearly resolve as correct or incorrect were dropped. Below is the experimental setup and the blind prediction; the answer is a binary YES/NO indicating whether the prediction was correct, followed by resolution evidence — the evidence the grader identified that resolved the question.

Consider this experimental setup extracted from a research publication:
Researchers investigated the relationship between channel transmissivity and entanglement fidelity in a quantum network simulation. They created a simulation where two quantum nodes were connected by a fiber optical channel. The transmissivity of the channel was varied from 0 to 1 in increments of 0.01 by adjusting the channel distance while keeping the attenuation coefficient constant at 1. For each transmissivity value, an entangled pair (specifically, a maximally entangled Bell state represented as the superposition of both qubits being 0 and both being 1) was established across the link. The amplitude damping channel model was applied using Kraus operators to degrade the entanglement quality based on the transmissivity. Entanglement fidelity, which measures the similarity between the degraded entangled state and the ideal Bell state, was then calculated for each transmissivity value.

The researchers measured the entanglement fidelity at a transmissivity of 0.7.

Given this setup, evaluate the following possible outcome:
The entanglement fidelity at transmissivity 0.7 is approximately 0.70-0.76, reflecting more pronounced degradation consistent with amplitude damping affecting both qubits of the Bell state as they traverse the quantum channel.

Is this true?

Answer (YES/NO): NO